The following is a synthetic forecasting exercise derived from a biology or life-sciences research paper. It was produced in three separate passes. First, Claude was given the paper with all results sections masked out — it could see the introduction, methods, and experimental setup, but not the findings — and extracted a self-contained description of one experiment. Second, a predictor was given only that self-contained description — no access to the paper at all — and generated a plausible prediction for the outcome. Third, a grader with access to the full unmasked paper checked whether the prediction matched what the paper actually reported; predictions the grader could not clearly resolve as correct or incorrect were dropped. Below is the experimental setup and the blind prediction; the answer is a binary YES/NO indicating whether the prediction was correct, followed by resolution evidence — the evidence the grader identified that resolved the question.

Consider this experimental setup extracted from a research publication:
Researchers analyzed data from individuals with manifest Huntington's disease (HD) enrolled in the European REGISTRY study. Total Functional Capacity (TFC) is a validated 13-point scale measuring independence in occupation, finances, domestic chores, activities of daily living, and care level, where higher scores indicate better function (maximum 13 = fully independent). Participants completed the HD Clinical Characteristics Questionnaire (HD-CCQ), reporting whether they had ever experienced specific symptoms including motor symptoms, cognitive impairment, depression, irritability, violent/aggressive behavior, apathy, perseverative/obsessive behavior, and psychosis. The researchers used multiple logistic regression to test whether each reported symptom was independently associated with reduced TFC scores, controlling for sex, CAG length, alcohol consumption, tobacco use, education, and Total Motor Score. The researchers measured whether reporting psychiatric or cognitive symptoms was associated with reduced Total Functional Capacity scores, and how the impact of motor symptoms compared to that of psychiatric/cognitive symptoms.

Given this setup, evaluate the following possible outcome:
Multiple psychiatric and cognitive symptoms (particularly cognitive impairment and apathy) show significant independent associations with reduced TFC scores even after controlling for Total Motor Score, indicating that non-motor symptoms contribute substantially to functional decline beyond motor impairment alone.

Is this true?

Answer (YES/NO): YES